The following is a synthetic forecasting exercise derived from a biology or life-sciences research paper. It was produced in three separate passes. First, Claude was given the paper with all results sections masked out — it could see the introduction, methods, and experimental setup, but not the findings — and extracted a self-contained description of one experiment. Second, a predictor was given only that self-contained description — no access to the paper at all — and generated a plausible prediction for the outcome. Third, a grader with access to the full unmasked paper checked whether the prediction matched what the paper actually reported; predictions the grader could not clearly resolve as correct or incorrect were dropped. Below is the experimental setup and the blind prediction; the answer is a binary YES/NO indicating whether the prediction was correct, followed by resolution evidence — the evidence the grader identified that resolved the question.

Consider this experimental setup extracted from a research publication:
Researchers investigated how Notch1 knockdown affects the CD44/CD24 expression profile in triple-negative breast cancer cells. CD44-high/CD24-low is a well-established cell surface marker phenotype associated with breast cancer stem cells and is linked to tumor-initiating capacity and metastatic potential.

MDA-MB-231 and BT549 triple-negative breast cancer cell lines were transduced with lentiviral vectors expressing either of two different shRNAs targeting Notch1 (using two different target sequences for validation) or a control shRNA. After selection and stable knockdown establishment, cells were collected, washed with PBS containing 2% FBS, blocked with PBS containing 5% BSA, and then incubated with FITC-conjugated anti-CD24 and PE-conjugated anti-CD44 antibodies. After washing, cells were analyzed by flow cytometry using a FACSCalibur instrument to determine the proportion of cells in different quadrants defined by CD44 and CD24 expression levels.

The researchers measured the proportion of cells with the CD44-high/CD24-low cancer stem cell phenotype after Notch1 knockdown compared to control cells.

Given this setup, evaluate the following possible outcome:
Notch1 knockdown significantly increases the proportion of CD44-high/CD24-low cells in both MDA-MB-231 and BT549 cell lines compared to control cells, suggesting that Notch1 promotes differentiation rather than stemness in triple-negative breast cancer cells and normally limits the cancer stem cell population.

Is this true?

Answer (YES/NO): NO